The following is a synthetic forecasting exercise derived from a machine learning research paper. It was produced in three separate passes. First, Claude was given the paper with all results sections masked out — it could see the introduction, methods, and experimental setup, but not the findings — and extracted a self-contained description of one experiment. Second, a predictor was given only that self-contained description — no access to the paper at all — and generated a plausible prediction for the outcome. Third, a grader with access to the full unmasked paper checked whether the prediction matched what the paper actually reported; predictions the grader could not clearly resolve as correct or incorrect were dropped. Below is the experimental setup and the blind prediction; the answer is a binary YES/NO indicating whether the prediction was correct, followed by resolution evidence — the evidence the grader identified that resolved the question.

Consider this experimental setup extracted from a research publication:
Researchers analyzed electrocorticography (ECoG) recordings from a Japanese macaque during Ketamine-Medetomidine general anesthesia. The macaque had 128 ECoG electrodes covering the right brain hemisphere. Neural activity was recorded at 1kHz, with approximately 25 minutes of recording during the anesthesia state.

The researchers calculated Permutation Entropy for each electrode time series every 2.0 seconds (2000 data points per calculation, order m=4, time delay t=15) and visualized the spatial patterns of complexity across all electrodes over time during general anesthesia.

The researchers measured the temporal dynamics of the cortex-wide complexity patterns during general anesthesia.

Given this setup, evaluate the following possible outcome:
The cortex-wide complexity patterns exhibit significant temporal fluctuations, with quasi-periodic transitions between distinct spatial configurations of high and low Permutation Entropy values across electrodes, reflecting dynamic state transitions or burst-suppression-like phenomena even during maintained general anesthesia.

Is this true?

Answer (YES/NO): NO